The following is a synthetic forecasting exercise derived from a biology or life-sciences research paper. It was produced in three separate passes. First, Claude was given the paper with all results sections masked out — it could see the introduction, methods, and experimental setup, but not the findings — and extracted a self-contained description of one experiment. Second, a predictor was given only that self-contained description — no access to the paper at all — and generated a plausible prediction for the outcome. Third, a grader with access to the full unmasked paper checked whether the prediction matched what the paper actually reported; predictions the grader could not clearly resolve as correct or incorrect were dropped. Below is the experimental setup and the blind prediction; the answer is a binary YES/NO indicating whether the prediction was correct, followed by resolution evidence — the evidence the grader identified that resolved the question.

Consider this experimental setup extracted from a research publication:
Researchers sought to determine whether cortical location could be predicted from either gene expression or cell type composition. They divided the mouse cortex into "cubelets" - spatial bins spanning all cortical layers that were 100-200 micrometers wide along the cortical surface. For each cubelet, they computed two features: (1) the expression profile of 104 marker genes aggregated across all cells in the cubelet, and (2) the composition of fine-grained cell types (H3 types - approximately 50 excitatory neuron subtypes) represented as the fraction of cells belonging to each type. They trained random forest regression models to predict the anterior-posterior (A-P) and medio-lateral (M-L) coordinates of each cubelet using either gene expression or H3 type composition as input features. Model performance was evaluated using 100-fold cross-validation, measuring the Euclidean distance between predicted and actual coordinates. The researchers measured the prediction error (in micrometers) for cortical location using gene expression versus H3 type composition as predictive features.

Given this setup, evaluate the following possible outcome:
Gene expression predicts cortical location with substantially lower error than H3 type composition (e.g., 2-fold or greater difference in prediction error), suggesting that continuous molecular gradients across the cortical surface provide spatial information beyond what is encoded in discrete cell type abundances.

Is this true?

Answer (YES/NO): NO